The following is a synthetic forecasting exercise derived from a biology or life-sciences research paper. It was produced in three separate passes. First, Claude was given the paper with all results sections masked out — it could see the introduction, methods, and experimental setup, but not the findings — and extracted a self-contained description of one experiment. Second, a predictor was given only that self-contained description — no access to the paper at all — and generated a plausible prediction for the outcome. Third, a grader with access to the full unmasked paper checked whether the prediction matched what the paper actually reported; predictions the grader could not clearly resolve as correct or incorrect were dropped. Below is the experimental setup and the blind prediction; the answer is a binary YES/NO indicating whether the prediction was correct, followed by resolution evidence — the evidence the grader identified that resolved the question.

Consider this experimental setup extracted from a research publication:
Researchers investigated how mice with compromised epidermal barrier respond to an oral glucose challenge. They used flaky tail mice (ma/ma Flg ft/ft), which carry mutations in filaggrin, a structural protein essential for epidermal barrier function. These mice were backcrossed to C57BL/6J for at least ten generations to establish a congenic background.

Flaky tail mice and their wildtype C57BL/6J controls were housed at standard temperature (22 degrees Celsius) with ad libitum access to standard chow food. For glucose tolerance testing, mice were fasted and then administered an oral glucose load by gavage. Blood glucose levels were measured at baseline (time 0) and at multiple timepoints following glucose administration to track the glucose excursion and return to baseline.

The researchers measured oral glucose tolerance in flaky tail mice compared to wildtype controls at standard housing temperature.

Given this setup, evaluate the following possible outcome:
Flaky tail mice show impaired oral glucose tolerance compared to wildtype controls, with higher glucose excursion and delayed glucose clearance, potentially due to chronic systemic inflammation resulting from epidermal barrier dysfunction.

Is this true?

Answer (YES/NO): NO